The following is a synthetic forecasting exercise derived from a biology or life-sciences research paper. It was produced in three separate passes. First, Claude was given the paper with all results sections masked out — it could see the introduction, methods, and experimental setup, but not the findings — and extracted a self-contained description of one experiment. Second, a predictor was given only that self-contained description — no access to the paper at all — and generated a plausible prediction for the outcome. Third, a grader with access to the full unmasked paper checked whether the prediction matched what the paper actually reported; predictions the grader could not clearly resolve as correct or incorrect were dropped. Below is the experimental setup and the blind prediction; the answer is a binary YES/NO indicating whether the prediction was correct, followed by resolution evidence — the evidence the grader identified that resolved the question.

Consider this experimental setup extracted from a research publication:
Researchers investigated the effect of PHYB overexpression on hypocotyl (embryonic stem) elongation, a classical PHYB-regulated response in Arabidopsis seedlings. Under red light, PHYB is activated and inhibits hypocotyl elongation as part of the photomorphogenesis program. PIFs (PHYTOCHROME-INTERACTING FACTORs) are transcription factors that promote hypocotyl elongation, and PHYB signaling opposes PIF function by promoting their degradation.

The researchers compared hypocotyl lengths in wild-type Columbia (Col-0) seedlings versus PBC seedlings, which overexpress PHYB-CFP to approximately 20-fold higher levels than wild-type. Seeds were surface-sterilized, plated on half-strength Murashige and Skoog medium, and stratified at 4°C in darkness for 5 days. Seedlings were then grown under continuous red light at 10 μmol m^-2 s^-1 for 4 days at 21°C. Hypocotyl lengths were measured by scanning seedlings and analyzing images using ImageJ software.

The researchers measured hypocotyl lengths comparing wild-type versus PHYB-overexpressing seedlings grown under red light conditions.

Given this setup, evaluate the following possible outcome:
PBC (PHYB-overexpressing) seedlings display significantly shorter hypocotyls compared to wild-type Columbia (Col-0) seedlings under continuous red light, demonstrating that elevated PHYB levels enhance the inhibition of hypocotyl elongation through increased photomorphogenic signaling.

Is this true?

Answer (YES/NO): YES